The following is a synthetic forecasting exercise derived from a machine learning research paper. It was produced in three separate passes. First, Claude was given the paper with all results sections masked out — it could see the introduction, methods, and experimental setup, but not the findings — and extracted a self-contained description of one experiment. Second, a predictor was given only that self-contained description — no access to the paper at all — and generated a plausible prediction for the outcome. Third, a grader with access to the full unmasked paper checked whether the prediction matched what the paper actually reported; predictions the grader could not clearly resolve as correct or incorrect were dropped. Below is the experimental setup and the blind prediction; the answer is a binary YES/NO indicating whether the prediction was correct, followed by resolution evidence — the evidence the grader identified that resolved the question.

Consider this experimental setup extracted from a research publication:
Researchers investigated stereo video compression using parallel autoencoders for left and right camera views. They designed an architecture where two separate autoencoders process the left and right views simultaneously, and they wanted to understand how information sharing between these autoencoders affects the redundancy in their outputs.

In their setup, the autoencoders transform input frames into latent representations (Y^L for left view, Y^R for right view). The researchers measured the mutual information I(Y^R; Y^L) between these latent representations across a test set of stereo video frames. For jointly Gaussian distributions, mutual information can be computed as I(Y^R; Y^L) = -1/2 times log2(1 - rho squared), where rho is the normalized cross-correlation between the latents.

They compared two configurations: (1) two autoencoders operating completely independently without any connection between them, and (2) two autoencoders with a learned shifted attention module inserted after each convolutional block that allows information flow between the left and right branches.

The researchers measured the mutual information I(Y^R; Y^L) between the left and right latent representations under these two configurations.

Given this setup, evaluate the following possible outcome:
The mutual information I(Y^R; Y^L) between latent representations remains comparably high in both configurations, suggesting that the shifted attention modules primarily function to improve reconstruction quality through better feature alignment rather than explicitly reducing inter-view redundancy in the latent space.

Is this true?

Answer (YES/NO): NO